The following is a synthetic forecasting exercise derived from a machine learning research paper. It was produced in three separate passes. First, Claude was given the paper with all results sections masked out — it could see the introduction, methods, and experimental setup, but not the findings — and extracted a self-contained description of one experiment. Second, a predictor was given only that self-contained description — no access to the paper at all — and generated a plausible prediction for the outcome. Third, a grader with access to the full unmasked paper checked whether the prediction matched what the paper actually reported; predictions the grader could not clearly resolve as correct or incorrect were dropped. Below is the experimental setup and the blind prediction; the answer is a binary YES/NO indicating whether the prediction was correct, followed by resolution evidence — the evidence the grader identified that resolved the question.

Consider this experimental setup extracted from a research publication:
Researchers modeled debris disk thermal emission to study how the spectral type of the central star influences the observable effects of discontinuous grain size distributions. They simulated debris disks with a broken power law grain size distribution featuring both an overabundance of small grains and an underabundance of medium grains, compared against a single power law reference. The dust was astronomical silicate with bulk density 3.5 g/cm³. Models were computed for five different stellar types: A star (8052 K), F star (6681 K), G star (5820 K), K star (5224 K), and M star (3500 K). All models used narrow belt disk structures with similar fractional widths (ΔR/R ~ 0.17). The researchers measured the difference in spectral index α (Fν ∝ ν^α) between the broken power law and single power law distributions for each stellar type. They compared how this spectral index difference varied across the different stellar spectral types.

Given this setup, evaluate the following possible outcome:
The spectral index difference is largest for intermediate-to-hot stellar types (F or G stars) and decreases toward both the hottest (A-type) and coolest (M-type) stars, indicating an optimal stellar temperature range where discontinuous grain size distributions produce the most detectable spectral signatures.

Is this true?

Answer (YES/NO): NO